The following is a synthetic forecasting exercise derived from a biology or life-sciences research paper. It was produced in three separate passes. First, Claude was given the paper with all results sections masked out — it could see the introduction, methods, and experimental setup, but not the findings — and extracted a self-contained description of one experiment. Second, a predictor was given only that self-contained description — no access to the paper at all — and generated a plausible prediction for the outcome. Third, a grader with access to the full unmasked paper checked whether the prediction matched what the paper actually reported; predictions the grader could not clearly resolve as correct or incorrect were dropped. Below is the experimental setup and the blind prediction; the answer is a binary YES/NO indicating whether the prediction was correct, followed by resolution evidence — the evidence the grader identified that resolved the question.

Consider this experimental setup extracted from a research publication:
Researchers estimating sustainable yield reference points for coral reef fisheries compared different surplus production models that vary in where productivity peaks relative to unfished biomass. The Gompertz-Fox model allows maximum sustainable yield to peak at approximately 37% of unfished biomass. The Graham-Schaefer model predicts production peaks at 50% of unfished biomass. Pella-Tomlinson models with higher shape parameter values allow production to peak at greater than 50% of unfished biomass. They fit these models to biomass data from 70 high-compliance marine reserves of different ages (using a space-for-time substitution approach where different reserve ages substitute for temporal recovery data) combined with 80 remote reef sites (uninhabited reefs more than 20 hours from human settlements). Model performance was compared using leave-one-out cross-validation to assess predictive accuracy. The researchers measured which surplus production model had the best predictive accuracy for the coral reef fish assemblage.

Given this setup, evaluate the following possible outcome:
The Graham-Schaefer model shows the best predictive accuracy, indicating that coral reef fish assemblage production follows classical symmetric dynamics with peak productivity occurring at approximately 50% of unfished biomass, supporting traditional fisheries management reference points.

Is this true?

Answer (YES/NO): NO